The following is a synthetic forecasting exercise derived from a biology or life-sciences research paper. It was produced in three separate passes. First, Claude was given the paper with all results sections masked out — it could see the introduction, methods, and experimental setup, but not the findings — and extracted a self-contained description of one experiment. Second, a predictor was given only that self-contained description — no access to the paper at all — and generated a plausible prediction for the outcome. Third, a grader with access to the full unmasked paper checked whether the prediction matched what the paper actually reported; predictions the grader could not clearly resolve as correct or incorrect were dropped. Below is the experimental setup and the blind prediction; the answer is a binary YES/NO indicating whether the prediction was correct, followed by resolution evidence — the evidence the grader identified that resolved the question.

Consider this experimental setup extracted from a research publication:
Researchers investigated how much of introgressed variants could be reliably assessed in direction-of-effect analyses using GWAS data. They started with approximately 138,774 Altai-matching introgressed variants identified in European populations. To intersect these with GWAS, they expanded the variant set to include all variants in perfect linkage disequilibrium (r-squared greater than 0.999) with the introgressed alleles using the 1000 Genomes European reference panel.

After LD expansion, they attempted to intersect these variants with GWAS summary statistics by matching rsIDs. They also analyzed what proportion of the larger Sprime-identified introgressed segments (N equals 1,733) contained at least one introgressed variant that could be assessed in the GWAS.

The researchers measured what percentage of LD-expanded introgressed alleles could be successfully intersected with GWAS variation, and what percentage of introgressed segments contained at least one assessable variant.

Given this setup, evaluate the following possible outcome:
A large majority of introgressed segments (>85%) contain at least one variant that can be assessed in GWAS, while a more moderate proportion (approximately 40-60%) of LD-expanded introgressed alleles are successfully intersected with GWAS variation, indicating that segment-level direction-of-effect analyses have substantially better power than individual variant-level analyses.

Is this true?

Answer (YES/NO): NO